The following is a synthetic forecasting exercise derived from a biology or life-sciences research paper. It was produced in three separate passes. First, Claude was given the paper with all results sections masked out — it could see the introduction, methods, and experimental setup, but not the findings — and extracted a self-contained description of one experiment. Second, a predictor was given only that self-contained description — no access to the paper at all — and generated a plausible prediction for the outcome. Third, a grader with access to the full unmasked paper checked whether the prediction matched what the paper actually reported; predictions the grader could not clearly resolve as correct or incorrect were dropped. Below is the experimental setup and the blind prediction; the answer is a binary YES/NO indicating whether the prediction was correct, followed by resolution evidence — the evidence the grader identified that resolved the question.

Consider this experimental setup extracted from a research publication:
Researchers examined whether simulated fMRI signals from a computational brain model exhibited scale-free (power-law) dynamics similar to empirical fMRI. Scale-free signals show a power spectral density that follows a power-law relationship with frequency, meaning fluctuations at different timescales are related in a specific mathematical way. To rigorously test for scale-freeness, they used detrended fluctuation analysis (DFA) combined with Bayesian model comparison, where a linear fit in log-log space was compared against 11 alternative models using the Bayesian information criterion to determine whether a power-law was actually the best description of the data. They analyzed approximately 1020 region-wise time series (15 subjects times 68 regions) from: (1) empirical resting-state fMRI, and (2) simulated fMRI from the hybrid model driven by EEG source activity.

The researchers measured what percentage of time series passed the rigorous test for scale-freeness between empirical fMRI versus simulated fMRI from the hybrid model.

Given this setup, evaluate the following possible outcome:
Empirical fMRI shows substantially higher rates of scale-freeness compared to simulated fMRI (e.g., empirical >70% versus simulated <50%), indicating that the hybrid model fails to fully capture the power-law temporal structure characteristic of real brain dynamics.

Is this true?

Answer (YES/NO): NO